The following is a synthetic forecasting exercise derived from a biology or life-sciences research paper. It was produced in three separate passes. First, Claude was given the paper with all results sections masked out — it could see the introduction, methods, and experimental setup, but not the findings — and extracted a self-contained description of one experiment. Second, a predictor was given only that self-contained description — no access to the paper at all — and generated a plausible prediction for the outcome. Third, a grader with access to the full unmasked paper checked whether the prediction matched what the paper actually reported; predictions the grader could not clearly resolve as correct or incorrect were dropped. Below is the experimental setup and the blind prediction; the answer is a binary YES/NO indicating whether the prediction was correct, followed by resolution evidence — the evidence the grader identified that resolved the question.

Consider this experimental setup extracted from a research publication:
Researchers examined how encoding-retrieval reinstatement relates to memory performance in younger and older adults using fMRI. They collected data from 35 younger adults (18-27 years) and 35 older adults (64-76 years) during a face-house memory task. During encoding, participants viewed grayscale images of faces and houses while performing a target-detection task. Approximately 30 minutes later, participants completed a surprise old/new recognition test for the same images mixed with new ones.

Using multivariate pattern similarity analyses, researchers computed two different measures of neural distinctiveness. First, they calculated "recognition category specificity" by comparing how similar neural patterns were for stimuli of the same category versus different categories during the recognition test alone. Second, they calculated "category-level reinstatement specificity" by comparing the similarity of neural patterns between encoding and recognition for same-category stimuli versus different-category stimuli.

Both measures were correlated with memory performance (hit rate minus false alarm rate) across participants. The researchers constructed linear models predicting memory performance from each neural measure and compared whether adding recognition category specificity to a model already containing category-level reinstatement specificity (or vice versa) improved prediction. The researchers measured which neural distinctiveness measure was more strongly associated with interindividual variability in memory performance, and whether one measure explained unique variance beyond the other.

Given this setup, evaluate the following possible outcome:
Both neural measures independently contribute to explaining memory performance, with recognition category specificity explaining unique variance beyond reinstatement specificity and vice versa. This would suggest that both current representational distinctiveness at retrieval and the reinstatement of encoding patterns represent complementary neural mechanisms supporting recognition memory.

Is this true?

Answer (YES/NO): NO